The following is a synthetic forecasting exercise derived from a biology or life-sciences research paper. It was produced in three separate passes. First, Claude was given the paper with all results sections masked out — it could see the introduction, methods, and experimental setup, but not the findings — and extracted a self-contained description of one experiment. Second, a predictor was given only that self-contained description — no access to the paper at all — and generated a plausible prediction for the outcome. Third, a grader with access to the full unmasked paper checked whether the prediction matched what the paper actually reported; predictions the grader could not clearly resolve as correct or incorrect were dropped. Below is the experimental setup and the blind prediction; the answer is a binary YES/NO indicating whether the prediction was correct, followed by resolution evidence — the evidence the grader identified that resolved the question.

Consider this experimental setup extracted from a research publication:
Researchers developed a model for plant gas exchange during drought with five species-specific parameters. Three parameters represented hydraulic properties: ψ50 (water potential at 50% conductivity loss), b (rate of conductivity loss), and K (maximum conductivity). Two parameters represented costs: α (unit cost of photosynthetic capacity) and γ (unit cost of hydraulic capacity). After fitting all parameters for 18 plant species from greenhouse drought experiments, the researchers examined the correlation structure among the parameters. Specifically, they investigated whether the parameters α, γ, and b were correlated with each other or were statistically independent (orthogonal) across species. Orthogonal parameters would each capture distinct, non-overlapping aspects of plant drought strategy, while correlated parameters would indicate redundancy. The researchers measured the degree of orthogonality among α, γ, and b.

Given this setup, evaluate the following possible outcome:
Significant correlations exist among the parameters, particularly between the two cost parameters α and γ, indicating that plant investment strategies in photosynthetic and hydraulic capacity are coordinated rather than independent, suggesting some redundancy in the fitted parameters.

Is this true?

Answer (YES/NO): NO